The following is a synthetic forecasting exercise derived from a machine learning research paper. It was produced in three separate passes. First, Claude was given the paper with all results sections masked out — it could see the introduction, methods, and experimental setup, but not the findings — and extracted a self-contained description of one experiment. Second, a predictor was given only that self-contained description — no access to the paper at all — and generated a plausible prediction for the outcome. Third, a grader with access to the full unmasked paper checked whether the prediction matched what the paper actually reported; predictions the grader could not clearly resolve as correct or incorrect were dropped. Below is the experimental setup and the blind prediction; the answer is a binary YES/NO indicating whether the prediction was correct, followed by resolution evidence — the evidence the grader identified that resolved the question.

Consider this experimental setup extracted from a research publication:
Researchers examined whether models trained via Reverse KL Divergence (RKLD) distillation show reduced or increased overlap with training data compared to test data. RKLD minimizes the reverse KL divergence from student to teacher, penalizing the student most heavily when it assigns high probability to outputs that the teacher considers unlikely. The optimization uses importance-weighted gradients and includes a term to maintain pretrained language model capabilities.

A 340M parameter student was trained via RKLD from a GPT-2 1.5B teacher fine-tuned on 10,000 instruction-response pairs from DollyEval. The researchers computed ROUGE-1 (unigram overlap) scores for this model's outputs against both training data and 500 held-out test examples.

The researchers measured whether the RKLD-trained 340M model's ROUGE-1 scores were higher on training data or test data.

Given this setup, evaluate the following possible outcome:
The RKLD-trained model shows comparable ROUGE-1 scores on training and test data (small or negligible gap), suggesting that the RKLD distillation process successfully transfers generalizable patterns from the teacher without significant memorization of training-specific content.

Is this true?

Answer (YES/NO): NO